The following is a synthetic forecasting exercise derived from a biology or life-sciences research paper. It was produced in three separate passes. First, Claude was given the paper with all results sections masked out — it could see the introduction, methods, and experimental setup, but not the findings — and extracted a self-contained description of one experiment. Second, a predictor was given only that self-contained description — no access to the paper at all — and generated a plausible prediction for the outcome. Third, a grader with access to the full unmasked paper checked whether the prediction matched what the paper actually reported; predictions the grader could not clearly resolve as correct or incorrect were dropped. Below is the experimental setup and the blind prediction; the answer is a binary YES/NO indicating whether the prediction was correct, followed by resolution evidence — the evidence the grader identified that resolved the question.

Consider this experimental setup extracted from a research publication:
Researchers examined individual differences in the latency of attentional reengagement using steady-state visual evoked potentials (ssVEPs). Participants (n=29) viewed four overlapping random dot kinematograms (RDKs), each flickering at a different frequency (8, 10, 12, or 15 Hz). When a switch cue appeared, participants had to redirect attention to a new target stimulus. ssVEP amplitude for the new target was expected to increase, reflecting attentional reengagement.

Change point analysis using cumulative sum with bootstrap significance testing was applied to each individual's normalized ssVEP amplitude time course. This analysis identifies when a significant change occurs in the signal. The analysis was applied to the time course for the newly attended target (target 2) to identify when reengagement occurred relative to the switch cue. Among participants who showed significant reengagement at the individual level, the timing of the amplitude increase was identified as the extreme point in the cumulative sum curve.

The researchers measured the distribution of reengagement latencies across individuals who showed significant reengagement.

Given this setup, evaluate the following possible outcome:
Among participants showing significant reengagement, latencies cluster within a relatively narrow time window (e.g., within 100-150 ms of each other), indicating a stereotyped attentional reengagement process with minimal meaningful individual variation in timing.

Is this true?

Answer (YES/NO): NO